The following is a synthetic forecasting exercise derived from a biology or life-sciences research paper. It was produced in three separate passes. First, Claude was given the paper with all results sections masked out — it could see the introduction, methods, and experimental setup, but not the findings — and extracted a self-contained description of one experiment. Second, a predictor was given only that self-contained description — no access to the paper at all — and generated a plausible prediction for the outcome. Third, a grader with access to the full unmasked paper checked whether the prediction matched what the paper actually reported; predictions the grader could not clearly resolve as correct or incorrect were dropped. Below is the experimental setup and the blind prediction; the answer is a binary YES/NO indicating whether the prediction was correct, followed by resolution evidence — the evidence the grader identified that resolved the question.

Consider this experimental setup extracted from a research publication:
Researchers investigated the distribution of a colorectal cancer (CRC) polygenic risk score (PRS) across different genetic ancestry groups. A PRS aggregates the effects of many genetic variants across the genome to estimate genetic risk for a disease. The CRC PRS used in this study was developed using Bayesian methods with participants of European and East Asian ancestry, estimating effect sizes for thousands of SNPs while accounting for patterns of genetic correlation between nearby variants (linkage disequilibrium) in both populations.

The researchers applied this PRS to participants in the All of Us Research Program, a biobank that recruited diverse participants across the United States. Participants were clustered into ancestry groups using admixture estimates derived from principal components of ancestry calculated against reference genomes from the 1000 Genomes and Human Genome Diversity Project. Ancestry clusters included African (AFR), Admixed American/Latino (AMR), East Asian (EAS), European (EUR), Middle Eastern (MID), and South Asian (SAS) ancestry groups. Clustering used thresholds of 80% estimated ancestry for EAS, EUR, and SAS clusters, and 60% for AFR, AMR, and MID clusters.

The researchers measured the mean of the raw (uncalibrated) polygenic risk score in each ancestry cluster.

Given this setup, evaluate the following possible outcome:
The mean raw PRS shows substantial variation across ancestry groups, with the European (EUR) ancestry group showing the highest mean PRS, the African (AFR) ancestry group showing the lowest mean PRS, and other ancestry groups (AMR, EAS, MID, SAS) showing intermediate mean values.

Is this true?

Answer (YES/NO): NO